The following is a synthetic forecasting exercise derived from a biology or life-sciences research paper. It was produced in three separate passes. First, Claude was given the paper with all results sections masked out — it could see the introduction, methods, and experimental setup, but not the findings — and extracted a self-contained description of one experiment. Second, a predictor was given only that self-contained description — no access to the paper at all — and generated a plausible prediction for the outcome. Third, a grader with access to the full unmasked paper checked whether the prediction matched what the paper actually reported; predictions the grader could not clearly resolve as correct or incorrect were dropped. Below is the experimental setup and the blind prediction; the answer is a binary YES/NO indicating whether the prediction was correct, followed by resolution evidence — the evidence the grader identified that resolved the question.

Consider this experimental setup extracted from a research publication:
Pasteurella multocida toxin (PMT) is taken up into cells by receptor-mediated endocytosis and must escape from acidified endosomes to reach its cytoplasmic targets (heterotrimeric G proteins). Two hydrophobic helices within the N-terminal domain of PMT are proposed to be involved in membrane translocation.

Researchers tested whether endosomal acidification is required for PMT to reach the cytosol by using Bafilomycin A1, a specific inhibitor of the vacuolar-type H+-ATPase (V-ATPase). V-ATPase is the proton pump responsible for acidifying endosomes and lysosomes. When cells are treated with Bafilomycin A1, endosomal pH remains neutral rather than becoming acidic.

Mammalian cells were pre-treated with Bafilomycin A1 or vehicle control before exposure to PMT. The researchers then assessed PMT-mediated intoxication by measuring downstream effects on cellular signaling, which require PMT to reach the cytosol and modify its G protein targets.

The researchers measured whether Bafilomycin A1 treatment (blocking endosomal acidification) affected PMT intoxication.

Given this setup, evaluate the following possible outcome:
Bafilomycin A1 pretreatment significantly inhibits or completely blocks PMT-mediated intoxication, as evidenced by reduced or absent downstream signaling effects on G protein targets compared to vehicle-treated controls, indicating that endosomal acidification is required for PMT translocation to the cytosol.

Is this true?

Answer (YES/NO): YES